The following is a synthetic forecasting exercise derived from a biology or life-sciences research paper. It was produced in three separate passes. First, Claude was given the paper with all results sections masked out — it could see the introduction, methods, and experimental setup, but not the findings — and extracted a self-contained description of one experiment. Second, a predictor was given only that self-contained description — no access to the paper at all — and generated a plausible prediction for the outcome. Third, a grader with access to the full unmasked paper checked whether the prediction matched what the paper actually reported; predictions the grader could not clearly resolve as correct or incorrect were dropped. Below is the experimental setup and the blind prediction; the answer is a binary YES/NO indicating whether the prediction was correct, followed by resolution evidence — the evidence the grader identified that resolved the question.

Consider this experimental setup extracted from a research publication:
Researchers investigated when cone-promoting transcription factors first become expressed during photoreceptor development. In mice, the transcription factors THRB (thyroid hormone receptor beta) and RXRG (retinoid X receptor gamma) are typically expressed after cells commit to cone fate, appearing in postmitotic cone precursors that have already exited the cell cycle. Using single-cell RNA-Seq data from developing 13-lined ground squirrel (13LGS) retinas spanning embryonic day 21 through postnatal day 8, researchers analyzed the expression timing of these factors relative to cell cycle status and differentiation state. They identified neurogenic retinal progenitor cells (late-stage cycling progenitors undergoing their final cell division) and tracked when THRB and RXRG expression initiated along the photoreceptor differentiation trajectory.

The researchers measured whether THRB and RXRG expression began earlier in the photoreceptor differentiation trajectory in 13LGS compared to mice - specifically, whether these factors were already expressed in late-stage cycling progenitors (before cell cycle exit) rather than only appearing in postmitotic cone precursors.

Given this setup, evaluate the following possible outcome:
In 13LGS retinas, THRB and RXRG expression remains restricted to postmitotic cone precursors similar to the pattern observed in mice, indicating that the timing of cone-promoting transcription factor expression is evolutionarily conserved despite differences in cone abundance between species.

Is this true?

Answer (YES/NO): NO